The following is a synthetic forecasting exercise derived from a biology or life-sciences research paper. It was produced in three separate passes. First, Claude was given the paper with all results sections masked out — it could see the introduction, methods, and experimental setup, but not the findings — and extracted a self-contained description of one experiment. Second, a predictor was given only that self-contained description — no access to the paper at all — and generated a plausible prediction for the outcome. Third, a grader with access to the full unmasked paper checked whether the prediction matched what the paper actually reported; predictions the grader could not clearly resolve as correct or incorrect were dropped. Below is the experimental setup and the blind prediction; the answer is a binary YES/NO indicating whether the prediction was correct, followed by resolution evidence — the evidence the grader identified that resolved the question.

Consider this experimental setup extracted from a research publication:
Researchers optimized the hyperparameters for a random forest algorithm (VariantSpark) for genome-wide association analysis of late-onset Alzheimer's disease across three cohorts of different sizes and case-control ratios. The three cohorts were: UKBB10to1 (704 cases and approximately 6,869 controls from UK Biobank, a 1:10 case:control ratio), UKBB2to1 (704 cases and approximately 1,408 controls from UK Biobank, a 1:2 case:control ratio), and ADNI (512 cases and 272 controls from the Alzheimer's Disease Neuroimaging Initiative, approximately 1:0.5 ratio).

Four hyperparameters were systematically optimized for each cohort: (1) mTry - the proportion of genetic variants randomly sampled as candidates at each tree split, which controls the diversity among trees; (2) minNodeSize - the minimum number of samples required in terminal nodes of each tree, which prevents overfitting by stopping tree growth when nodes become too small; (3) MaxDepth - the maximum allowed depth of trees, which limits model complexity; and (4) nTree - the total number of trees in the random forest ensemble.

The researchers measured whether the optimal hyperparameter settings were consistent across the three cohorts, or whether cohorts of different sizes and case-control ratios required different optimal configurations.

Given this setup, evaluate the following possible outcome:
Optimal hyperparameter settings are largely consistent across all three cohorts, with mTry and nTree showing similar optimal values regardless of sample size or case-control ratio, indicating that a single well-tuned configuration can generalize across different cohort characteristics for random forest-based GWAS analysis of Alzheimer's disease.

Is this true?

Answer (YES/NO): NO